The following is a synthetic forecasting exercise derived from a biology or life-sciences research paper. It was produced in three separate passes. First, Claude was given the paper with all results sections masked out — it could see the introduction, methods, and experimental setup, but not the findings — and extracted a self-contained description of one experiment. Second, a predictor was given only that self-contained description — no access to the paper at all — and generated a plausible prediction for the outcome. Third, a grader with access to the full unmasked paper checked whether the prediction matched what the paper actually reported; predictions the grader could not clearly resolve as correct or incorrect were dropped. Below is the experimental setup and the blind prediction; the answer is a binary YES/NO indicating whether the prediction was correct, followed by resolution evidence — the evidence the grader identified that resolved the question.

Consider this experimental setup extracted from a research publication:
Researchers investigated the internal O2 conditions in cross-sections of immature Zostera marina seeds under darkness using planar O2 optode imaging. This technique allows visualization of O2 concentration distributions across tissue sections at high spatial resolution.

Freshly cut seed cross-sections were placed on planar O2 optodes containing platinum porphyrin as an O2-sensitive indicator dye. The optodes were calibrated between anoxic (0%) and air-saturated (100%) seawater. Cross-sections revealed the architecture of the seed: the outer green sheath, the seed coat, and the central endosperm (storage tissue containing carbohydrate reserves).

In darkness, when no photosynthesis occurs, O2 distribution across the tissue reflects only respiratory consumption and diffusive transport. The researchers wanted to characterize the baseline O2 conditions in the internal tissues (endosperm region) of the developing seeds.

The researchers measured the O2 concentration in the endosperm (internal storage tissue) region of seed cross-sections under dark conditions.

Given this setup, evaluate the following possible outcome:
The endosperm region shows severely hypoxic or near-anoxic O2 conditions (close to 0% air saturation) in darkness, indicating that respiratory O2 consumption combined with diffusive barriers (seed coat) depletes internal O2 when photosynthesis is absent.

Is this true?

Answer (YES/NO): YES